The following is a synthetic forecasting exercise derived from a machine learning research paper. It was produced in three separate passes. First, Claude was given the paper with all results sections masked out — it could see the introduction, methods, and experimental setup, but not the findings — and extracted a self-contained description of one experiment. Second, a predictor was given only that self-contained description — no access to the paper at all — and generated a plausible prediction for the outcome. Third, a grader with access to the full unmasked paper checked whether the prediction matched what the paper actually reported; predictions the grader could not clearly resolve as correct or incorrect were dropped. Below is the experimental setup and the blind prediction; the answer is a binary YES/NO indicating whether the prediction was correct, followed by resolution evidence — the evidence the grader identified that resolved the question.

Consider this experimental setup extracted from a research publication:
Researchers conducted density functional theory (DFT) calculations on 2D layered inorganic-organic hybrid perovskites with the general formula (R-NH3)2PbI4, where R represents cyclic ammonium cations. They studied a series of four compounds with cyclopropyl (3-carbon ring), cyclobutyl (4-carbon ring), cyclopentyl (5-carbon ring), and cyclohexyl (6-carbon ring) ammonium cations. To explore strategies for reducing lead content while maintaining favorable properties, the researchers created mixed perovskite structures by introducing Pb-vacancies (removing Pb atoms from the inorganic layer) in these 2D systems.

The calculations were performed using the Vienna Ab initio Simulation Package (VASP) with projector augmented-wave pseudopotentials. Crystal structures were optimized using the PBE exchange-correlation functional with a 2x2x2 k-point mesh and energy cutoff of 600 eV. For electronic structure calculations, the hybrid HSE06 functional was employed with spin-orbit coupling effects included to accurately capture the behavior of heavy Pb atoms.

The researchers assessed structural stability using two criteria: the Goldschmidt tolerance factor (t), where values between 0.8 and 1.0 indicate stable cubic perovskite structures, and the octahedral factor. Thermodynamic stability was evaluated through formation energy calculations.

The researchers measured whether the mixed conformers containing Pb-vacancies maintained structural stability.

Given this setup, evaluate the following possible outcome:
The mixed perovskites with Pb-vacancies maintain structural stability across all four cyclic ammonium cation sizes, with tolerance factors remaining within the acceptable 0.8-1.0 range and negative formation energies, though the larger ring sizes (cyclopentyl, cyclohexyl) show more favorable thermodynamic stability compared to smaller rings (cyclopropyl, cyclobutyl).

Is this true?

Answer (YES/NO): NO